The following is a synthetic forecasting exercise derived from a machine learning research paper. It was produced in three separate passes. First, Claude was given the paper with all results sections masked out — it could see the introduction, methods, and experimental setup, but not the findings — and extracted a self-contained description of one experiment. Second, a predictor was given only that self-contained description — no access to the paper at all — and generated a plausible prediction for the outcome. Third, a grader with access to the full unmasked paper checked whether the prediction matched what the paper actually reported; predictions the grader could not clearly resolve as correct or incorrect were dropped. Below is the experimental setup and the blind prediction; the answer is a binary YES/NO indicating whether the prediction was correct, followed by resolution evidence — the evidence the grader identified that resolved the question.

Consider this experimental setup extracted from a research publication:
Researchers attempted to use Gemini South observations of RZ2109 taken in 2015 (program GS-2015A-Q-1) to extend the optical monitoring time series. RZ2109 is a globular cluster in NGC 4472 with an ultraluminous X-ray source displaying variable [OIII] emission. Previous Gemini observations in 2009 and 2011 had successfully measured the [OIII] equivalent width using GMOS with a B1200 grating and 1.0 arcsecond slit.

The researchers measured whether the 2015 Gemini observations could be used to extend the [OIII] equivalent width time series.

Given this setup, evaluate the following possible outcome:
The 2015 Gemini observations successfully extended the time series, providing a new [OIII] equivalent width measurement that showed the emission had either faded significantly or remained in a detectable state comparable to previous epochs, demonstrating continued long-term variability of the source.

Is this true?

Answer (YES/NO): NO